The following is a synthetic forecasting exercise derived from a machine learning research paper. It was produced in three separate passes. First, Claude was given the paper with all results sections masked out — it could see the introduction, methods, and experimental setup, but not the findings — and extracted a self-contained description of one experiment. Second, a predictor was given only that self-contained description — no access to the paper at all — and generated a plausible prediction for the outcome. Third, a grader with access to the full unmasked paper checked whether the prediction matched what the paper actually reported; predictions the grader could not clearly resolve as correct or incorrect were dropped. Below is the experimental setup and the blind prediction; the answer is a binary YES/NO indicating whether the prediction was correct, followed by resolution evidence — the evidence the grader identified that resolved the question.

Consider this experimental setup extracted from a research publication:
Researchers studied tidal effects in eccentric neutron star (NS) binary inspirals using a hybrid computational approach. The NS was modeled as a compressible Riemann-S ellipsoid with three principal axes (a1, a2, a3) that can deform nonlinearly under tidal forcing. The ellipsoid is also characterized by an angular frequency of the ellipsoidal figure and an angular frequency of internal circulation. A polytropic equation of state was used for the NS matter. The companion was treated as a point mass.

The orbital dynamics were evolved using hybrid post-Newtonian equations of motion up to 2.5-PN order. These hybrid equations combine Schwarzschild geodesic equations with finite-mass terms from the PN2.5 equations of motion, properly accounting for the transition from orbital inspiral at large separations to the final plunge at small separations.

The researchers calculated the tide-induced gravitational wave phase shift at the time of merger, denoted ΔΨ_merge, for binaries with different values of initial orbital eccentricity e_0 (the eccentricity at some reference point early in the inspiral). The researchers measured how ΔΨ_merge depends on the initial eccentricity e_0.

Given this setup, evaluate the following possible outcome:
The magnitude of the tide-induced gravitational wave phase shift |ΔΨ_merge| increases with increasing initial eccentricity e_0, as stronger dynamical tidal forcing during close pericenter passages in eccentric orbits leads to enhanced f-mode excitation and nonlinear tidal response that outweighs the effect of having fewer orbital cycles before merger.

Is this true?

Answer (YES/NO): NO